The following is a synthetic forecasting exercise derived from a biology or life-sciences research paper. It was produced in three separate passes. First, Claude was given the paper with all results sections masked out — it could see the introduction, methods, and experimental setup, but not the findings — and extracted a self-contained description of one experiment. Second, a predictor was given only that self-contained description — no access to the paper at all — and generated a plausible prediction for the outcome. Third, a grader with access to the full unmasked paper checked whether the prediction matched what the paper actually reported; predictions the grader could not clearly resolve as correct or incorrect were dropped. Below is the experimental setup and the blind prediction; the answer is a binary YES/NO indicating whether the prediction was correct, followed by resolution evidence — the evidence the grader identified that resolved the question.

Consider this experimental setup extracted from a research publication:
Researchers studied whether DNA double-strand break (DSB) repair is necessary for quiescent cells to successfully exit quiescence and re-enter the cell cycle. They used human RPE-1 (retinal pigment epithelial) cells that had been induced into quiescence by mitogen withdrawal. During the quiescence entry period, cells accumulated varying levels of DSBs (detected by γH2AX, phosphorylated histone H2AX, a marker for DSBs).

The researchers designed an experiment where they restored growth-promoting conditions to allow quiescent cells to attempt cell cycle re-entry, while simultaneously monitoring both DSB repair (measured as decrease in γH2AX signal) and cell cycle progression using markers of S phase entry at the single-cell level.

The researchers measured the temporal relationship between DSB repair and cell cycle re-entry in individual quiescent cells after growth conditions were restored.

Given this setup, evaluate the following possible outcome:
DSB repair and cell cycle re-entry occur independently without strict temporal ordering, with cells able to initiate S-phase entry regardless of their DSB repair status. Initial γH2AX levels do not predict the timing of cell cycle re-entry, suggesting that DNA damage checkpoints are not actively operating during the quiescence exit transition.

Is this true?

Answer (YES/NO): NO